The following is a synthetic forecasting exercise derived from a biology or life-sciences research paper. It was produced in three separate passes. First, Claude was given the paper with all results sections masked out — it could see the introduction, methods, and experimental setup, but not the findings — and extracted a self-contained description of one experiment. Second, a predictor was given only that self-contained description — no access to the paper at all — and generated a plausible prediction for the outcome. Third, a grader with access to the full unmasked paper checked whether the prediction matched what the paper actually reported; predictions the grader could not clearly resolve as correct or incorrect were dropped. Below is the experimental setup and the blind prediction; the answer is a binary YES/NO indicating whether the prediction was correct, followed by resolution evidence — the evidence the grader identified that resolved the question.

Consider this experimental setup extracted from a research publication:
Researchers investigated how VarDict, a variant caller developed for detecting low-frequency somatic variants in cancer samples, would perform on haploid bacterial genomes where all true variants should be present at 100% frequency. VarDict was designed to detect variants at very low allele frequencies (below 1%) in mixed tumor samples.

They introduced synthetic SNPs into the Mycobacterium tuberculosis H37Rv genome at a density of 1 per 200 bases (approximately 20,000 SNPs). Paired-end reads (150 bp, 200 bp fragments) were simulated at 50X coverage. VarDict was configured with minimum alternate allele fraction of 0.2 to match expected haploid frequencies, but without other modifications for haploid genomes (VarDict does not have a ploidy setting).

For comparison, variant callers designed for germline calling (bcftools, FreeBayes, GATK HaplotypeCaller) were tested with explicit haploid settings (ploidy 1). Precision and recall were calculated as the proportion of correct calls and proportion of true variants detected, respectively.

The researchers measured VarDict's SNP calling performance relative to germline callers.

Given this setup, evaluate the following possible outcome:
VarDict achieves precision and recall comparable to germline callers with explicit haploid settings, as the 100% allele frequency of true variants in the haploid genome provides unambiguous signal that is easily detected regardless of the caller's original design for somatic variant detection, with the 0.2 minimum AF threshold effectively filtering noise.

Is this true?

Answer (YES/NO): YES